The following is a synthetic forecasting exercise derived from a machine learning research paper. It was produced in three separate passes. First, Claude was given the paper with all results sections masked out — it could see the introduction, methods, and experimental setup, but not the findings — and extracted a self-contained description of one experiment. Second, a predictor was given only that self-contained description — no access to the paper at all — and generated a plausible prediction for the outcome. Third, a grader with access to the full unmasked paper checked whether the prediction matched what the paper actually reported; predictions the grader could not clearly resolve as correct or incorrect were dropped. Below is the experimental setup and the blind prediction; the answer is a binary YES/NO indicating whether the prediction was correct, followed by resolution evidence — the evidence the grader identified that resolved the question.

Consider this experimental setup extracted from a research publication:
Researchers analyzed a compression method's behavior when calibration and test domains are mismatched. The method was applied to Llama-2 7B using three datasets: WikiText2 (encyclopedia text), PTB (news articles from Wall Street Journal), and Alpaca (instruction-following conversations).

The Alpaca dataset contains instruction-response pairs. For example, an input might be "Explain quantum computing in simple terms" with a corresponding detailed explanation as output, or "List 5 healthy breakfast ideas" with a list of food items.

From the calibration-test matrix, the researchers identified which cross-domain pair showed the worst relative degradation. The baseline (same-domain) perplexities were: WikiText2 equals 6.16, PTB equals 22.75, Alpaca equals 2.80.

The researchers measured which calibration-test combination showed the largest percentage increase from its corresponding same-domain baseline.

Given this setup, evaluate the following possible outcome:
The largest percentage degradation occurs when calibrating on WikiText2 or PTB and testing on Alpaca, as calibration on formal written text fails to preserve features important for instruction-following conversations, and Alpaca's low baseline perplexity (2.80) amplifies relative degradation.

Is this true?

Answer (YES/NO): NO